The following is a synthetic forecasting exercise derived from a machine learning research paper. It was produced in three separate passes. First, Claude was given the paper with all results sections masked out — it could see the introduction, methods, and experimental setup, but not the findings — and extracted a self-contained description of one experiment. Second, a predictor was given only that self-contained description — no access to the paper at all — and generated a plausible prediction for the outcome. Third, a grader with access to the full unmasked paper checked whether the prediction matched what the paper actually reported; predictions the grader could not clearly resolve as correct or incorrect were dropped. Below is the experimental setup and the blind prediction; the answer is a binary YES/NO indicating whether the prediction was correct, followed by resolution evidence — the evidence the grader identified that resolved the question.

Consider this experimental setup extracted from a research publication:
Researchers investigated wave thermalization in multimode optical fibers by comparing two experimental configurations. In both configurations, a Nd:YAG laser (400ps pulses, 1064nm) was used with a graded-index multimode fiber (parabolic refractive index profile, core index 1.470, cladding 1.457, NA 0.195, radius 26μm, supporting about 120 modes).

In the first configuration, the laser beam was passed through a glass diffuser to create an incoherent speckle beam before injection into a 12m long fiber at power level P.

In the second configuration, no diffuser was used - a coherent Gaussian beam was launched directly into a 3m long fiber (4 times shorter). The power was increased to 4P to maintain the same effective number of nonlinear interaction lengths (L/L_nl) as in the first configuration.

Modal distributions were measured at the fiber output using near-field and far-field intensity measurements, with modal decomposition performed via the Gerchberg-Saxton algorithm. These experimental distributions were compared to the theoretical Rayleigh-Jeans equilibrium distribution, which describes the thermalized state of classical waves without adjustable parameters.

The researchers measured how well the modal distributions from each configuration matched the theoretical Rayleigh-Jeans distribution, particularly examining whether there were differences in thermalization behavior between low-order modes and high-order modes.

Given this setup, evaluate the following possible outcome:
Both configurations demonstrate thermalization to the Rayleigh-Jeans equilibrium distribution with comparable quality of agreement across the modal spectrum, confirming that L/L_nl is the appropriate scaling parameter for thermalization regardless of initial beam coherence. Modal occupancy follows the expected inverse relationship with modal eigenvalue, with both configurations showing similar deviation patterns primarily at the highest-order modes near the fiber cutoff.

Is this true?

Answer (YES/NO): NO